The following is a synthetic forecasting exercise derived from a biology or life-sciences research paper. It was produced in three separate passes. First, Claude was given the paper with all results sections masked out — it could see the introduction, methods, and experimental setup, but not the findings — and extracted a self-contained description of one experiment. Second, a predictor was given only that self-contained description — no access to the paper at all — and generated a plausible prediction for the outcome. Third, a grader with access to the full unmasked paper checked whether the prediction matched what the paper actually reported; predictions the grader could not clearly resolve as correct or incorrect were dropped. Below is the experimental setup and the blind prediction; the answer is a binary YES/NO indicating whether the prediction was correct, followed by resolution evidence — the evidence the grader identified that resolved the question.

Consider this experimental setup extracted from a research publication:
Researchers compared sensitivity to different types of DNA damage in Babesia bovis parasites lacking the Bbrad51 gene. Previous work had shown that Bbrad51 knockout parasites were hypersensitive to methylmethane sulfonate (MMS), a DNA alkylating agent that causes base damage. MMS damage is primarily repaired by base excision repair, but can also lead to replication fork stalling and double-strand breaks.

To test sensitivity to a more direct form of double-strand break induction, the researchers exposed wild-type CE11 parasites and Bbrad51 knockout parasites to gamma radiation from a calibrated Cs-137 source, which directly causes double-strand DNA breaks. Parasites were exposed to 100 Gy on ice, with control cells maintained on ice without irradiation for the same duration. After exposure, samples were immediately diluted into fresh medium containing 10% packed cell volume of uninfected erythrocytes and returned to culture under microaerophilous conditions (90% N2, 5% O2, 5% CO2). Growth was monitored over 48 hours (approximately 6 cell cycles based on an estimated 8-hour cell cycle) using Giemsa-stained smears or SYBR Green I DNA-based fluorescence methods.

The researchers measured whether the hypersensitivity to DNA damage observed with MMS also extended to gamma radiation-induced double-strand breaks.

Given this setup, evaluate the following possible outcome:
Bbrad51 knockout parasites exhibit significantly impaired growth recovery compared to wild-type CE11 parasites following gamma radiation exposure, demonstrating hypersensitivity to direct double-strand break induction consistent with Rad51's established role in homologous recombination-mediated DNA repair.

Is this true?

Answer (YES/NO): NO